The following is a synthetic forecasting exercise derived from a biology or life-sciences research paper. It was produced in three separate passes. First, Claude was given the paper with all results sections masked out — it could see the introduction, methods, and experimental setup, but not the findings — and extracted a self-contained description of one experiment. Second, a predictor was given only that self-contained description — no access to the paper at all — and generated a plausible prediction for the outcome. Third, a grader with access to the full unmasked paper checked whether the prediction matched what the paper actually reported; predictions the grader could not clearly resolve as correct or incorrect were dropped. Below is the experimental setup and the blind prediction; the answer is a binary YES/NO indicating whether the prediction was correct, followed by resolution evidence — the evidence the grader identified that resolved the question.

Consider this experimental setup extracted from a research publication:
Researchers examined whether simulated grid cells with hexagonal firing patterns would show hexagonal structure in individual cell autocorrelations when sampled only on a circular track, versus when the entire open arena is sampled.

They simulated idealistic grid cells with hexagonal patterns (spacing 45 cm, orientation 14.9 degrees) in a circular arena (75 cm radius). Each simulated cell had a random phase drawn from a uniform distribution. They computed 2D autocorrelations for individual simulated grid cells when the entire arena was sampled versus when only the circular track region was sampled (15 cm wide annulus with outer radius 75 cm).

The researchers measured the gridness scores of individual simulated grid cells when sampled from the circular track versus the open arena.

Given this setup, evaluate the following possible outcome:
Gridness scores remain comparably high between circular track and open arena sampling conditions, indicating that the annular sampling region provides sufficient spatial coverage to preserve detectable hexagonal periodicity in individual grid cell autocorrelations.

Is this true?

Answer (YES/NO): NO